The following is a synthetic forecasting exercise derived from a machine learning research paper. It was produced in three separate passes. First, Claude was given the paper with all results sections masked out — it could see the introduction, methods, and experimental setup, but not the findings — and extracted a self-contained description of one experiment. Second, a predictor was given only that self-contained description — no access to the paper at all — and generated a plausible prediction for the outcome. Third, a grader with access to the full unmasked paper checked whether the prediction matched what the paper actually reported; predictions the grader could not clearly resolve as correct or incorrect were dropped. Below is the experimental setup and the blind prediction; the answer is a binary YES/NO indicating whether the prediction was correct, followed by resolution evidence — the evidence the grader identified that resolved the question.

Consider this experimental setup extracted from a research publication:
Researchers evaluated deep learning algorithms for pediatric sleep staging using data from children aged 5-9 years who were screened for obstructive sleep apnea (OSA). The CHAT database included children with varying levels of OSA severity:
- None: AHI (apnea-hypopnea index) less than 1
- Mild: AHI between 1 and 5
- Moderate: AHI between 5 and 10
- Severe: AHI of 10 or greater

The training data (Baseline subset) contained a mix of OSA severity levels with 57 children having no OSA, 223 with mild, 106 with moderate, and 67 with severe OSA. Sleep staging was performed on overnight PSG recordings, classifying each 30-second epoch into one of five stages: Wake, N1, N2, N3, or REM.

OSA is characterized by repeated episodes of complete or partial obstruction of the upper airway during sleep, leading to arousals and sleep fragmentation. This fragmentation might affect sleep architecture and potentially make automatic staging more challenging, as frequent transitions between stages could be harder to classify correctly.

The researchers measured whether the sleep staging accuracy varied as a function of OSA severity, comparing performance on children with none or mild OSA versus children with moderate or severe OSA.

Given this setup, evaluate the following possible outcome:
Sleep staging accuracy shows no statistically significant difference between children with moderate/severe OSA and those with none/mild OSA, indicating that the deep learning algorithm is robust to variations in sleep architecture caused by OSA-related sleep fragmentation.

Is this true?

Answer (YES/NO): NO